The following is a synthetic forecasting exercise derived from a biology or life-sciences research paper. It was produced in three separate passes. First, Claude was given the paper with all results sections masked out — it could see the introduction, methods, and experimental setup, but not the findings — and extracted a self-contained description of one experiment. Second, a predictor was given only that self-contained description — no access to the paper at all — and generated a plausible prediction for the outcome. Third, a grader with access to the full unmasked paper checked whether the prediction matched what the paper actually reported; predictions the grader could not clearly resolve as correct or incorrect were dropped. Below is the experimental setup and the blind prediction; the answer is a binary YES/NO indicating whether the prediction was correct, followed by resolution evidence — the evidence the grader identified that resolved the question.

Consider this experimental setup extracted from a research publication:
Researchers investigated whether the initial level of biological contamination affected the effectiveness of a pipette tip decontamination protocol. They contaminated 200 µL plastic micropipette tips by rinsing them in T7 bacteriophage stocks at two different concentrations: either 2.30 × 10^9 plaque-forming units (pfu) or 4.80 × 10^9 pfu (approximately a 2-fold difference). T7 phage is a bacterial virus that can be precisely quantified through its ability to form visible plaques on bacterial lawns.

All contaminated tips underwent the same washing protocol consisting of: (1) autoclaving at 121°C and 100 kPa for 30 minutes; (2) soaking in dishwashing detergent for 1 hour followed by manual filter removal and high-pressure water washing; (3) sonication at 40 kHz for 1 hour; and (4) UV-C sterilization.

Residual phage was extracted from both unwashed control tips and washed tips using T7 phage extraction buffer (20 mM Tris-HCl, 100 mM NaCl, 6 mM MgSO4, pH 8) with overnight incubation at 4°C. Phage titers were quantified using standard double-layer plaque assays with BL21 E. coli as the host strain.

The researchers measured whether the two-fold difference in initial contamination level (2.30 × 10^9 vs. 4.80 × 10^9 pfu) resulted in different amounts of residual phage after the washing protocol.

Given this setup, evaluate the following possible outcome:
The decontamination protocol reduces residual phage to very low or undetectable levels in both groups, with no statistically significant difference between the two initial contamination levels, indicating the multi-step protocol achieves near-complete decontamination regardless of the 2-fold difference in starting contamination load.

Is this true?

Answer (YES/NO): YES